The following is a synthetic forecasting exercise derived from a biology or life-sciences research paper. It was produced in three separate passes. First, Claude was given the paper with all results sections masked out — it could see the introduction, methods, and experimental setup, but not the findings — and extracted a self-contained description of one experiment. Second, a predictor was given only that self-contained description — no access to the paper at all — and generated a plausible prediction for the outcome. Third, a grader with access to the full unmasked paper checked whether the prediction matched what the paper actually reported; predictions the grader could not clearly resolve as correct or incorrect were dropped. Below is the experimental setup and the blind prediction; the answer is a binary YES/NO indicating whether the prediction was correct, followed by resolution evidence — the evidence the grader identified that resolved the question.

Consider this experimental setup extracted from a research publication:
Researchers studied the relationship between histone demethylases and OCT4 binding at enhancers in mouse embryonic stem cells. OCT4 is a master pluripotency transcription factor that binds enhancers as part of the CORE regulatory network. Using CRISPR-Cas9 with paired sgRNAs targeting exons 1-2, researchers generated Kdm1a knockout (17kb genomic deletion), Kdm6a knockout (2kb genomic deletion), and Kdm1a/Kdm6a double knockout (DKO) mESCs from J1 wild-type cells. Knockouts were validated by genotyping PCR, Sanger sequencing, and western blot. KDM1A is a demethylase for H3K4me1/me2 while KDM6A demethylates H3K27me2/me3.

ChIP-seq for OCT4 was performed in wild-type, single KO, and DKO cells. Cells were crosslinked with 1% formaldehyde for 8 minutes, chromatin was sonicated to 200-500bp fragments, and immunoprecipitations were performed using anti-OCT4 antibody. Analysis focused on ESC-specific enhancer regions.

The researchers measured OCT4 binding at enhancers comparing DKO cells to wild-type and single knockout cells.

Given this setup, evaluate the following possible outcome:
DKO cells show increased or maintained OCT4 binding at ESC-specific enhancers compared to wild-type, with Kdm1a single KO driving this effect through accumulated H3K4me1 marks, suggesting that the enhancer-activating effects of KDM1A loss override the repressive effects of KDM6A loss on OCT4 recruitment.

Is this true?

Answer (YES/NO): NO